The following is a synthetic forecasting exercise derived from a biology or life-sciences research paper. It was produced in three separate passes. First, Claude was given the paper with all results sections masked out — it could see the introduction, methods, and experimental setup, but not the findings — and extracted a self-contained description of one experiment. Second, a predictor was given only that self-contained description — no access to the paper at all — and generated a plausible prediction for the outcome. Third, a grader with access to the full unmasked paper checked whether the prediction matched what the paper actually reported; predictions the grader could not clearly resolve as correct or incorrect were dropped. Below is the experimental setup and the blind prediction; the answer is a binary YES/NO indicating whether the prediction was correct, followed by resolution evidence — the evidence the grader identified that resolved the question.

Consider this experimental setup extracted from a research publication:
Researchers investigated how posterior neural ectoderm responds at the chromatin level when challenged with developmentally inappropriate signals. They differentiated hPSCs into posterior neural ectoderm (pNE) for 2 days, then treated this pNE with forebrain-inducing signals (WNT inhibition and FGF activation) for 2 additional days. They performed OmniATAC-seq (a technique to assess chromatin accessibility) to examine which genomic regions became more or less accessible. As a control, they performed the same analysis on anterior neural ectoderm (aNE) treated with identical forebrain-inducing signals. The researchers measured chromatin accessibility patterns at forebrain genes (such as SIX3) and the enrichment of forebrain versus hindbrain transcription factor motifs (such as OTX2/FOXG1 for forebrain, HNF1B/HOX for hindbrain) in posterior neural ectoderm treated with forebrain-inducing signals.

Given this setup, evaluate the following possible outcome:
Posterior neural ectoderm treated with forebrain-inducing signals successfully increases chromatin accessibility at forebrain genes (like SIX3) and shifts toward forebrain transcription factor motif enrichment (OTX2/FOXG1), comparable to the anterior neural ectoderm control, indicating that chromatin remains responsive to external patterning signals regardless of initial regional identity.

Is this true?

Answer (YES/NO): NO